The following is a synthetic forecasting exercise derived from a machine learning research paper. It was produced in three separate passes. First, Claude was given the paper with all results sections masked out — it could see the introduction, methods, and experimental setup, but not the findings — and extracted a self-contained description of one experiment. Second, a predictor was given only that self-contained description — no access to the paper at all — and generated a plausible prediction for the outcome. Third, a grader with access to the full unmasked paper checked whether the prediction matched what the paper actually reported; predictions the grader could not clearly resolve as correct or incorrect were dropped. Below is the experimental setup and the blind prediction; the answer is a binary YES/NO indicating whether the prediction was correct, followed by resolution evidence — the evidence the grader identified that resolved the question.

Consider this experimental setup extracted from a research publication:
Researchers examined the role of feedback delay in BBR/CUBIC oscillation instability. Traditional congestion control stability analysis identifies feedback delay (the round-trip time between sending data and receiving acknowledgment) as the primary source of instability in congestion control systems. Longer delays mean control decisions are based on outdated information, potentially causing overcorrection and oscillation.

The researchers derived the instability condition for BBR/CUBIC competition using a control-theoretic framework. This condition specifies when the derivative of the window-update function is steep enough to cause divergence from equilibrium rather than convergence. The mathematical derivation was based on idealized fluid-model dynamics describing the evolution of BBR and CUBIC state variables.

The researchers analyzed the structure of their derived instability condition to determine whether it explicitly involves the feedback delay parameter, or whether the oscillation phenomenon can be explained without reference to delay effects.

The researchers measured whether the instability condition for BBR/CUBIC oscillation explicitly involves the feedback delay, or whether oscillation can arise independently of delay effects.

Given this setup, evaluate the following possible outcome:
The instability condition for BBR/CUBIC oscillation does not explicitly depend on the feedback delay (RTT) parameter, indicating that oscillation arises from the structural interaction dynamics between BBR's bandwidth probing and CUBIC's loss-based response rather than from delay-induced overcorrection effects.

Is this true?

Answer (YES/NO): YES